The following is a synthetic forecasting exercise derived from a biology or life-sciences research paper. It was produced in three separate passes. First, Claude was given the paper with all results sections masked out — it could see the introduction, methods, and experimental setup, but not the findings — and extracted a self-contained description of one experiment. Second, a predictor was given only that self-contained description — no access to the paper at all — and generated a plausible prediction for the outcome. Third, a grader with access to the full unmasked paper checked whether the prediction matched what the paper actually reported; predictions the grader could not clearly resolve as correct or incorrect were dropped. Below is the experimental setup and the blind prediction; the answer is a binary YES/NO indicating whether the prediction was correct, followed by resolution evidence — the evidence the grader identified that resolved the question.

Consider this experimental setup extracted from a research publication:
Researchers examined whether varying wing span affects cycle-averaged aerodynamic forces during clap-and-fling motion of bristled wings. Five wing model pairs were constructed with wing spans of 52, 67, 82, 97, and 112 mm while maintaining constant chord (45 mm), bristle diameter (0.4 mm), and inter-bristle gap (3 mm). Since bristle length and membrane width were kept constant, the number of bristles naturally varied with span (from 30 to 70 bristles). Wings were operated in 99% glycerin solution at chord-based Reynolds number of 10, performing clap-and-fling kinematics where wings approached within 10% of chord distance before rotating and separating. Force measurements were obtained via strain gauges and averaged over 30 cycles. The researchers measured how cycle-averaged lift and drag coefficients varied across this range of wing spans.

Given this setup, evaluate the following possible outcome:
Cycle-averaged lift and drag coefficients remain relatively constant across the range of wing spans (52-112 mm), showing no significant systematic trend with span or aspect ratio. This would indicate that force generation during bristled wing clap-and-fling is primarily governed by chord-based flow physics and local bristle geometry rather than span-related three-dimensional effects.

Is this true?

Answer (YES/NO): YES